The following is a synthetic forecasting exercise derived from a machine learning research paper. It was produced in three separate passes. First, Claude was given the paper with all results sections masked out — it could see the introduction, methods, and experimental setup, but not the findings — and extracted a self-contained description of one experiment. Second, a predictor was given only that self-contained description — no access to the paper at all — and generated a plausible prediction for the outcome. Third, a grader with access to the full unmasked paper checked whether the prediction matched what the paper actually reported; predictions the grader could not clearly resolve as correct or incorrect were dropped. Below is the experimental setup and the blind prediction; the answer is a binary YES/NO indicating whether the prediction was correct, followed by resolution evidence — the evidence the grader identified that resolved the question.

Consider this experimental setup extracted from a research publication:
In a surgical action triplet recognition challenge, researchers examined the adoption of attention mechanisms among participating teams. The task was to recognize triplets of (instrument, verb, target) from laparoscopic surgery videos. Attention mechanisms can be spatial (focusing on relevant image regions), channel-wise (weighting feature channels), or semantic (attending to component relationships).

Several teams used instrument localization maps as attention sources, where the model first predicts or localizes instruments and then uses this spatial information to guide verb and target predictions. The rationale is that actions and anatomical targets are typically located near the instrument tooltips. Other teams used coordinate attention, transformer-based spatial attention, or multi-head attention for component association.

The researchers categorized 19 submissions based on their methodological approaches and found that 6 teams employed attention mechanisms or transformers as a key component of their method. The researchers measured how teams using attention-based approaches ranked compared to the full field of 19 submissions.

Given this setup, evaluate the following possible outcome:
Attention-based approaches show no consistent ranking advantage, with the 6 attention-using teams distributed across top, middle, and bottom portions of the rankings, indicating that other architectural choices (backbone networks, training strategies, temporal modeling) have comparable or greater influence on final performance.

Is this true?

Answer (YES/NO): YES